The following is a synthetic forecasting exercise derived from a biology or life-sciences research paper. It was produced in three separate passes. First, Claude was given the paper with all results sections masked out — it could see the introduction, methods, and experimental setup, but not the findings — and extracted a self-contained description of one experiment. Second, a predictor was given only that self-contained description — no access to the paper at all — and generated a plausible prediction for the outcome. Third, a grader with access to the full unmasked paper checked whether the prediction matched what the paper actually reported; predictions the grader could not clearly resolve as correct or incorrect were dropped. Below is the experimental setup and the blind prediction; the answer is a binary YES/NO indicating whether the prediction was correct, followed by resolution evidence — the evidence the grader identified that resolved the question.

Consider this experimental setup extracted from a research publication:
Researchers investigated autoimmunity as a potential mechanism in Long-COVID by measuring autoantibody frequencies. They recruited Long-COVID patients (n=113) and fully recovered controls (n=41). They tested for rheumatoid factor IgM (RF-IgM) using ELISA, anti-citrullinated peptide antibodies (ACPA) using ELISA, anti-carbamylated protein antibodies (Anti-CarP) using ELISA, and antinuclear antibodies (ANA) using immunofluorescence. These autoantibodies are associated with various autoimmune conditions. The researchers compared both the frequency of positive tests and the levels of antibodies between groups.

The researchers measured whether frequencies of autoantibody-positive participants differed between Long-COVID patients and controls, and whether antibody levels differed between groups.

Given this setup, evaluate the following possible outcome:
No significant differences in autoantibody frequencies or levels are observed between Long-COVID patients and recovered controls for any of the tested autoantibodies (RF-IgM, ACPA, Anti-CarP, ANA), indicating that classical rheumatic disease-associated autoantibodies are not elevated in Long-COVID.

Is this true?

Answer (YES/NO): NO